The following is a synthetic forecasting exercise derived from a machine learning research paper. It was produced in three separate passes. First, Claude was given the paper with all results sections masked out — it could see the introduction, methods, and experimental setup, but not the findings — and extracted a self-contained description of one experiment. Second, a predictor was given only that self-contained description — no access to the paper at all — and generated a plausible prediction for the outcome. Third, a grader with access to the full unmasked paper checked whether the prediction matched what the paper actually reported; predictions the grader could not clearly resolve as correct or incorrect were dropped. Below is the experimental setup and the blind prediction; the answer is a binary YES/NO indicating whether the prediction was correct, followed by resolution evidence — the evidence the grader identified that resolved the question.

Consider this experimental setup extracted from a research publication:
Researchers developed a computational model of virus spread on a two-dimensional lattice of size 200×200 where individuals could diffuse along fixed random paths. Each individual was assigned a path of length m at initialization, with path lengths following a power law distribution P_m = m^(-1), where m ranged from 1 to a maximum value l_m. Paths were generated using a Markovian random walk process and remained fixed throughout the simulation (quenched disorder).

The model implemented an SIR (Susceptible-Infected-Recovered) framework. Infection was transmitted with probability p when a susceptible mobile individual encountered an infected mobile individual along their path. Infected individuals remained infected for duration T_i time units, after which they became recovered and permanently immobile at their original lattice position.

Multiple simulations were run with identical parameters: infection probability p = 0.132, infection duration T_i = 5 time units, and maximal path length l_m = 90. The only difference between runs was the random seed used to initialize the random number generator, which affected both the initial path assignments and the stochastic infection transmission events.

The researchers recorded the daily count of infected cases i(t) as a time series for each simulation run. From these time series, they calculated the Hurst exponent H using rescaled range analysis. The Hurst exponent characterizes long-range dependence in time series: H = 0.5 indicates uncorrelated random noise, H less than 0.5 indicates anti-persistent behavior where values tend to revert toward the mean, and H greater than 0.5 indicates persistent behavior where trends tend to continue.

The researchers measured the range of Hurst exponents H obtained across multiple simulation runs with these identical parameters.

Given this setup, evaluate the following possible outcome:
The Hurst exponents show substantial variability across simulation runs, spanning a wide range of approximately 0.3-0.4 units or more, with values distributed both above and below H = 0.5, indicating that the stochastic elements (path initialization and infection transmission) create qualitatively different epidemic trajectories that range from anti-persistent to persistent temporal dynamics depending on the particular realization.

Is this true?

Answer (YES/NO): NO